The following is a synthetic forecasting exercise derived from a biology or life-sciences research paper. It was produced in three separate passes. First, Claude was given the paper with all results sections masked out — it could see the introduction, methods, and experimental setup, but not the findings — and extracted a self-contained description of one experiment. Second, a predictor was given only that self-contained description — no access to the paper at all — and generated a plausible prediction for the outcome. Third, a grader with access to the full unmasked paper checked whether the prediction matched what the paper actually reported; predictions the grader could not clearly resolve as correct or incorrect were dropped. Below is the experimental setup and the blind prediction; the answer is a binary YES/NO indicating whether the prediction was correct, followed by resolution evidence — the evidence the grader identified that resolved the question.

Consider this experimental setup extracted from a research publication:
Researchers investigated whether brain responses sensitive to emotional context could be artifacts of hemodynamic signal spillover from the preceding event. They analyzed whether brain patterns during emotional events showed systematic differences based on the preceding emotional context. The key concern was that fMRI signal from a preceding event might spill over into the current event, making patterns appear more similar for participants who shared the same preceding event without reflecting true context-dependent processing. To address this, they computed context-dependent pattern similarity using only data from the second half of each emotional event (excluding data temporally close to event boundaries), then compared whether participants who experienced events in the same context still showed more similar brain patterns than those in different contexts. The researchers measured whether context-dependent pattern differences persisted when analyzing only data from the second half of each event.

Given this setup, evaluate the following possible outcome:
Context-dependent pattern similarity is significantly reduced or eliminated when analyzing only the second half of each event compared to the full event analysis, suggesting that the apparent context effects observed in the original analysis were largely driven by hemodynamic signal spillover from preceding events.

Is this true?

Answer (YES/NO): NO